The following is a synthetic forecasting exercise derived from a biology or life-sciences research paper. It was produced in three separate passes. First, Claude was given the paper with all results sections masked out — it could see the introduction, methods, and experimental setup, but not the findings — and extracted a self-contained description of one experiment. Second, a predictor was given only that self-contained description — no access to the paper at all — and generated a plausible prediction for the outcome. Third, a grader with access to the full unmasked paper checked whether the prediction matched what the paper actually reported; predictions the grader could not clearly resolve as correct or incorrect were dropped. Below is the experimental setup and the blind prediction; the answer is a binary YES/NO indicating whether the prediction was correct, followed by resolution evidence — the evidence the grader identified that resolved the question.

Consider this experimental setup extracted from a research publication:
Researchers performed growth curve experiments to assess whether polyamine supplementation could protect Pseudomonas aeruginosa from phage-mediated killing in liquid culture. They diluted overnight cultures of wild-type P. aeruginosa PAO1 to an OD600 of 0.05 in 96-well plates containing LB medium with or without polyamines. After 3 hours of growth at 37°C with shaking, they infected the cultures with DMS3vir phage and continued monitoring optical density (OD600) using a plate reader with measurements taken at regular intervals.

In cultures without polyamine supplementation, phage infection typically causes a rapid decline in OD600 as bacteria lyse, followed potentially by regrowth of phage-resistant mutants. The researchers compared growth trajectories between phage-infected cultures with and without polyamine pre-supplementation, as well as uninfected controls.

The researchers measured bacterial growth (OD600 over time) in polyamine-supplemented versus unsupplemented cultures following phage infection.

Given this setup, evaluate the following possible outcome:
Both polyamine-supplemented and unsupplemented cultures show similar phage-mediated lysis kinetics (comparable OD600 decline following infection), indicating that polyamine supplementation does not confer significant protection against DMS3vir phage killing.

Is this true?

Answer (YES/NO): NO